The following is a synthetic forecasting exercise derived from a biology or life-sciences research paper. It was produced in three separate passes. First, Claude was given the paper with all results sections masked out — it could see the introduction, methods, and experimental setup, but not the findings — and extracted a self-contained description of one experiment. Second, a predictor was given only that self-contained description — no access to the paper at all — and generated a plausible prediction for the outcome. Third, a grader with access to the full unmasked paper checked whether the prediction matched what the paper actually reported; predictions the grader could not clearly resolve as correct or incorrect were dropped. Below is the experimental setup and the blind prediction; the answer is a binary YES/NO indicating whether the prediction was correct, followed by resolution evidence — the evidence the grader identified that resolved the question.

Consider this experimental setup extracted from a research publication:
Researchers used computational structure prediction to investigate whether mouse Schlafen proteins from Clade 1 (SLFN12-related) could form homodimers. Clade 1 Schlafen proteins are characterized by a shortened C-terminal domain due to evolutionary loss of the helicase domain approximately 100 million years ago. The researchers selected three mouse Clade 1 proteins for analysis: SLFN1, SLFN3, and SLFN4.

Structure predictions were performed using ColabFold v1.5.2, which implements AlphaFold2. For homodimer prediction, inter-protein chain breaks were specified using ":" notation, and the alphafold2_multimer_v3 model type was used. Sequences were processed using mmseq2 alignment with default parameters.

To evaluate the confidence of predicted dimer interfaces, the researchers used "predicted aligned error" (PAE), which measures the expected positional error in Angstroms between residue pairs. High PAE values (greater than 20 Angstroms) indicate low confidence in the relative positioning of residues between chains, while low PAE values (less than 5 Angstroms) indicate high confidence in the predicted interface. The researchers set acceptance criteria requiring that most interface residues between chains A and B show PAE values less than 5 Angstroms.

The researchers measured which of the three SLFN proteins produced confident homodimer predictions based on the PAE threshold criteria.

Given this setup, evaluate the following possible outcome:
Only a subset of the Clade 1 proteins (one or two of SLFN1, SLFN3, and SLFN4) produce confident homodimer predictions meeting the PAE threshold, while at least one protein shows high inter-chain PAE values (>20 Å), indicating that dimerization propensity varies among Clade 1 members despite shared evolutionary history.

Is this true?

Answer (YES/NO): YES